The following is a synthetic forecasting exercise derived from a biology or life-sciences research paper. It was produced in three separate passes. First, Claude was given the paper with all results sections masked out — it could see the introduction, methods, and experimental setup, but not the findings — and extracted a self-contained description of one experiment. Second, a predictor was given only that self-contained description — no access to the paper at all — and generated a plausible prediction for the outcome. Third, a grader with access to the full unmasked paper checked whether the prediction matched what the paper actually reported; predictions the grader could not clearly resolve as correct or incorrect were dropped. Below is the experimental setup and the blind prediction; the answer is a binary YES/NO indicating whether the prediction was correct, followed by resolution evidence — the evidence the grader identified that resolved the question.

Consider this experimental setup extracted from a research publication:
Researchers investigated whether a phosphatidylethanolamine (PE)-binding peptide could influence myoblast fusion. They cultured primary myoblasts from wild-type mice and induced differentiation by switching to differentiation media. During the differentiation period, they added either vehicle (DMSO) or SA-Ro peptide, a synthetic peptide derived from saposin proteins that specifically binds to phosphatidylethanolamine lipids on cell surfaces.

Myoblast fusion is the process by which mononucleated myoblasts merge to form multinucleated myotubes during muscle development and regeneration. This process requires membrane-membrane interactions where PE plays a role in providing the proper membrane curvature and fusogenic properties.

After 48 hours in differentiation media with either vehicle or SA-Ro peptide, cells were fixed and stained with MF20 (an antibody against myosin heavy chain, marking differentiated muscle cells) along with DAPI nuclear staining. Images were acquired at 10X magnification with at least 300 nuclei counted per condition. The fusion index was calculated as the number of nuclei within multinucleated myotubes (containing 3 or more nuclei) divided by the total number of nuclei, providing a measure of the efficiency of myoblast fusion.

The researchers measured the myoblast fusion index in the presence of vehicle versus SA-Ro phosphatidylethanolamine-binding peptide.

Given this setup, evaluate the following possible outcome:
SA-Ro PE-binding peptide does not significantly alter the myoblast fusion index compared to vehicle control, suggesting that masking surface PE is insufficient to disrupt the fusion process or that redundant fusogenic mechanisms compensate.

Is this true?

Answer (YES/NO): NO